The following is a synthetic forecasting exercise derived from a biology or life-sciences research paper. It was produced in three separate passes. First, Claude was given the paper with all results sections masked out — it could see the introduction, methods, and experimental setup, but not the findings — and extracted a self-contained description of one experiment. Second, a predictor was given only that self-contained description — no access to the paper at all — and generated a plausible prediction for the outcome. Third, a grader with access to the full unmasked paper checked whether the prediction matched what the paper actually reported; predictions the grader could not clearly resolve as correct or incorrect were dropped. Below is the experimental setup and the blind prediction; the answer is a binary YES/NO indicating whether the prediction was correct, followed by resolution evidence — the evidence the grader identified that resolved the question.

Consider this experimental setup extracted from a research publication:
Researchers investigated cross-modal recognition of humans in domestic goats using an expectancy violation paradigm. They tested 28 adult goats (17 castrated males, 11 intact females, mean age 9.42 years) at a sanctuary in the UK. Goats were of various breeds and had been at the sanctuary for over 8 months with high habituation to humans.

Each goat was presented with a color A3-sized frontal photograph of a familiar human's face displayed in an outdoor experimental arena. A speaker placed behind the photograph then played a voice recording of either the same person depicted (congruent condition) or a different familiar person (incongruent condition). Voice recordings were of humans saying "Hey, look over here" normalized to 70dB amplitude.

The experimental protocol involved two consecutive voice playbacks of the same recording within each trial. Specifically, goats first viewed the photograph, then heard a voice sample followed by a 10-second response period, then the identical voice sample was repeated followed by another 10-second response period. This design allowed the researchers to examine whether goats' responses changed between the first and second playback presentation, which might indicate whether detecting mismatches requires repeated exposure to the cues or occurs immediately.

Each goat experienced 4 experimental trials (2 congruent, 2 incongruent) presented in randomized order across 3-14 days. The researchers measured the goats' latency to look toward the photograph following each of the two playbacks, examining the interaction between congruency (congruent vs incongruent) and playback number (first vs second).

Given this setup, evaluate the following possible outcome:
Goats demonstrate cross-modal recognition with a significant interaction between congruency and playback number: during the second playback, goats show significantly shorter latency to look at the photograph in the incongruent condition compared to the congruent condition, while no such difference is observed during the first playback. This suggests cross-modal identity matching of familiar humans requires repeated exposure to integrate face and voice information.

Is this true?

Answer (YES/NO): NO